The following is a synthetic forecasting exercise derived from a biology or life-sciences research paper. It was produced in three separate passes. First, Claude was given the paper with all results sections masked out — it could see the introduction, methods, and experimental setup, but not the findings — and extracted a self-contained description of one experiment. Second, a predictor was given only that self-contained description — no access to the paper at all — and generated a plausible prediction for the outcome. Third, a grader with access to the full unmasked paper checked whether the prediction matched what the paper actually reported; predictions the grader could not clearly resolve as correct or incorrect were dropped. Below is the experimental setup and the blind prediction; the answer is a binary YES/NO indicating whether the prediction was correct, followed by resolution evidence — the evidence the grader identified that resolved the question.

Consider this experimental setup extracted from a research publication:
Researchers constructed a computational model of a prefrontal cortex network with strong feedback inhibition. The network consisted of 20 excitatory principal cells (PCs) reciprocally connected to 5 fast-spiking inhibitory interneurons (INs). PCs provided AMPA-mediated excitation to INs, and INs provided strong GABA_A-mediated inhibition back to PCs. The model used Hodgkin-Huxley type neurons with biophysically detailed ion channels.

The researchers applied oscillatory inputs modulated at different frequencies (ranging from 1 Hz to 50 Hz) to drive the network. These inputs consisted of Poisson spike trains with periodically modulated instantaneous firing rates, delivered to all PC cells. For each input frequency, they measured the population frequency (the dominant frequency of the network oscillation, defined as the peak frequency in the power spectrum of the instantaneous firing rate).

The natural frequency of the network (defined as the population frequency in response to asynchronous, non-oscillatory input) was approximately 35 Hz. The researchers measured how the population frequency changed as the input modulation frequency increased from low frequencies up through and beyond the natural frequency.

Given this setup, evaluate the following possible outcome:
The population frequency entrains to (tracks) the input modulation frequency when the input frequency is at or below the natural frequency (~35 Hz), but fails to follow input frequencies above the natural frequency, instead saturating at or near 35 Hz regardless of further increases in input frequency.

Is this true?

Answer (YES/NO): NO